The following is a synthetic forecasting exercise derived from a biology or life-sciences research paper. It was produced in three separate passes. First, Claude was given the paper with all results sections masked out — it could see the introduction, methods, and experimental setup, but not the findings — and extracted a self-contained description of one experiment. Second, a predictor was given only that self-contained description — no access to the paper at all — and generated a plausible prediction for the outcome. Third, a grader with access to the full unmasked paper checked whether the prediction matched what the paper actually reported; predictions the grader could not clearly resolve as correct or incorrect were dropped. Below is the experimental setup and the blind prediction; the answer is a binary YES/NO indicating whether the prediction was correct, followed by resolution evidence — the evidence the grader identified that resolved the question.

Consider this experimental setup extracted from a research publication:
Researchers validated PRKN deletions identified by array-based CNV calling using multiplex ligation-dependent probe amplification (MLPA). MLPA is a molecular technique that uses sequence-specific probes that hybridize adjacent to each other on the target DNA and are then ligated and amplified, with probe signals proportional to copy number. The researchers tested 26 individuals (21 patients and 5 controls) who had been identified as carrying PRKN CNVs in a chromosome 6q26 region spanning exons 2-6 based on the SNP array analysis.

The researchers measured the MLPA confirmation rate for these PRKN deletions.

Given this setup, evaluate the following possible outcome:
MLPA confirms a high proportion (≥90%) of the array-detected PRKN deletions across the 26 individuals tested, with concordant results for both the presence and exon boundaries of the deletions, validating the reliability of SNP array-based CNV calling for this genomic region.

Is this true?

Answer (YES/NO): NO